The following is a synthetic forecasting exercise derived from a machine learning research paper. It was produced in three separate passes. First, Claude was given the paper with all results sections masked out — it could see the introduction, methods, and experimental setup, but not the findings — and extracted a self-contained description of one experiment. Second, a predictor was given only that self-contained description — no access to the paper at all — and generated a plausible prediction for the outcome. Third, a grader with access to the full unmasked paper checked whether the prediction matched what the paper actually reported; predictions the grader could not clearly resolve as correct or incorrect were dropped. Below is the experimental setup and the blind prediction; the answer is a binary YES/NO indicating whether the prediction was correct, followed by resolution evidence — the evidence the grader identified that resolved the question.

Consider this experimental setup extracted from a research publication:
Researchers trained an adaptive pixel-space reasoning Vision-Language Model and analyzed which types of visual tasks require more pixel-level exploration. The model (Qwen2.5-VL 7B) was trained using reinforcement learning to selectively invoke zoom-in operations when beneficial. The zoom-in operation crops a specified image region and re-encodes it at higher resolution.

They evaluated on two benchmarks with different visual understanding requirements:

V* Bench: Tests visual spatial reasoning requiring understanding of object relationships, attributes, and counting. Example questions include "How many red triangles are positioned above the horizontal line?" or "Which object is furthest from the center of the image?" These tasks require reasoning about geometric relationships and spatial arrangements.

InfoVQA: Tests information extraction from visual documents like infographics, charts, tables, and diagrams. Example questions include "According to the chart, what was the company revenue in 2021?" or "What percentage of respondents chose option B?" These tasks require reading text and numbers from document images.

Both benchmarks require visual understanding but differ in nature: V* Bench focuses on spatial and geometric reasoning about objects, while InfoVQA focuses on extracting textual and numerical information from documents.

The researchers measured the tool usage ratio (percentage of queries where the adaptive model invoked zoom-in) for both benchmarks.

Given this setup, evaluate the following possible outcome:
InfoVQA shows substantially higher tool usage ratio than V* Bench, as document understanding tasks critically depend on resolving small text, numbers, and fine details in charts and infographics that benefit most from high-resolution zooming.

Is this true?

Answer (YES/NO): NO